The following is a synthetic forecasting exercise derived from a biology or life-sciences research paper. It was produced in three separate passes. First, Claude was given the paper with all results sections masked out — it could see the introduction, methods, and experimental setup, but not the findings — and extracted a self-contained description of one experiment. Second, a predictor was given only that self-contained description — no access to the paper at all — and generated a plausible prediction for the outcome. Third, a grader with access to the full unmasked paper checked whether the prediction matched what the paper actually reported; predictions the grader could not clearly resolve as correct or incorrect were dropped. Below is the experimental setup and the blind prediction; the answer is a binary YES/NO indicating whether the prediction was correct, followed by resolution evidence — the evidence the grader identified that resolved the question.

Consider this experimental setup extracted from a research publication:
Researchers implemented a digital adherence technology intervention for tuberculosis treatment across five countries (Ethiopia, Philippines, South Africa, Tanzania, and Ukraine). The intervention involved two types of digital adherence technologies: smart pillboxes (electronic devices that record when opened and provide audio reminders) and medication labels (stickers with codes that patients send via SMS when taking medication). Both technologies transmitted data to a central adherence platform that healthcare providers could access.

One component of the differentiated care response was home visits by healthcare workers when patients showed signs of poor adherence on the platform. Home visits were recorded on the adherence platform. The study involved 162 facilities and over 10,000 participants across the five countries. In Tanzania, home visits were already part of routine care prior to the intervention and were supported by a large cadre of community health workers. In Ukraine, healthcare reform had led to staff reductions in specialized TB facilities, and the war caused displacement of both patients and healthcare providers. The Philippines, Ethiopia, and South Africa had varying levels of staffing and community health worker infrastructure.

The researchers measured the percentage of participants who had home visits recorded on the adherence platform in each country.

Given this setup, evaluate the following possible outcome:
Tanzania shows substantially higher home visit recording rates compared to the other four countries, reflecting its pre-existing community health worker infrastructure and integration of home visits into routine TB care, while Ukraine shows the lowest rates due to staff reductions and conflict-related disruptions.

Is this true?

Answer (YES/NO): NO